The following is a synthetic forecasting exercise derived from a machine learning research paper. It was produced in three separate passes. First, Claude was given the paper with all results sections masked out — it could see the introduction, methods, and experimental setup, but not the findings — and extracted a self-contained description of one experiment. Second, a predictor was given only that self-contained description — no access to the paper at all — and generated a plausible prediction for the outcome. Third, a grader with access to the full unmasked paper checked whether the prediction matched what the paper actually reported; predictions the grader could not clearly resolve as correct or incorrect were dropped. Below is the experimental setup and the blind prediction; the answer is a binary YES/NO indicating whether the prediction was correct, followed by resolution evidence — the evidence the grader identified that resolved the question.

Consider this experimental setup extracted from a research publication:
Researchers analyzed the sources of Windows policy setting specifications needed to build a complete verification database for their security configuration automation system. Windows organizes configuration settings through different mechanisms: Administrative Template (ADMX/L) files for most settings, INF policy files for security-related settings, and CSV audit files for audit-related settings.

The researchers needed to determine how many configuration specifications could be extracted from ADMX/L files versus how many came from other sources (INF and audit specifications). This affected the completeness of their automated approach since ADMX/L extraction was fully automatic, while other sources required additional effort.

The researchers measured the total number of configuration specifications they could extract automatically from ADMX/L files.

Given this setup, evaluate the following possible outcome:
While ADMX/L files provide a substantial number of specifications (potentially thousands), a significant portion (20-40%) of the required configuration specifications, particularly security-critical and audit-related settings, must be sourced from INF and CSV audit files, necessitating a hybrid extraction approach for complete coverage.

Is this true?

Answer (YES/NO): NO